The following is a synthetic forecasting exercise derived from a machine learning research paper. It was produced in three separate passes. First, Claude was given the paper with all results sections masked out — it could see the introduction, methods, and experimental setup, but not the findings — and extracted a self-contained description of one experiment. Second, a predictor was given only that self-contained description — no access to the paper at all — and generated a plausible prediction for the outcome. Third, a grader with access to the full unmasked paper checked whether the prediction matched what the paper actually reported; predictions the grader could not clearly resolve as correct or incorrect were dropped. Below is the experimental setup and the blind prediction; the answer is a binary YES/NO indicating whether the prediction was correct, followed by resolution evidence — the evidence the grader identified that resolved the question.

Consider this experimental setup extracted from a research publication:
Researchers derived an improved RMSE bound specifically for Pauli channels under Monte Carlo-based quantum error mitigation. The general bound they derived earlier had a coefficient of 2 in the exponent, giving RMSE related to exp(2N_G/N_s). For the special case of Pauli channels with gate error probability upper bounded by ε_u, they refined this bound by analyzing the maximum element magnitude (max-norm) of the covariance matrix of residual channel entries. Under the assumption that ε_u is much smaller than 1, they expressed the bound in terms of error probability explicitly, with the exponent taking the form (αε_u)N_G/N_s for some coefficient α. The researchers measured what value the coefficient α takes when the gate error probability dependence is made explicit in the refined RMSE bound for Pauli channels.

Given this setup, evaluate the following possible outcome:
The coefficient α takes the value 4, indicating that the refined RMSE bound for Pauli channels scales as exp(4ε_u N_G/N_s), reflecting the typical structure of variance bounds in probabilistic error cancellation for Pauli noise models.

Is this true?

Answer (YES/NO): NO